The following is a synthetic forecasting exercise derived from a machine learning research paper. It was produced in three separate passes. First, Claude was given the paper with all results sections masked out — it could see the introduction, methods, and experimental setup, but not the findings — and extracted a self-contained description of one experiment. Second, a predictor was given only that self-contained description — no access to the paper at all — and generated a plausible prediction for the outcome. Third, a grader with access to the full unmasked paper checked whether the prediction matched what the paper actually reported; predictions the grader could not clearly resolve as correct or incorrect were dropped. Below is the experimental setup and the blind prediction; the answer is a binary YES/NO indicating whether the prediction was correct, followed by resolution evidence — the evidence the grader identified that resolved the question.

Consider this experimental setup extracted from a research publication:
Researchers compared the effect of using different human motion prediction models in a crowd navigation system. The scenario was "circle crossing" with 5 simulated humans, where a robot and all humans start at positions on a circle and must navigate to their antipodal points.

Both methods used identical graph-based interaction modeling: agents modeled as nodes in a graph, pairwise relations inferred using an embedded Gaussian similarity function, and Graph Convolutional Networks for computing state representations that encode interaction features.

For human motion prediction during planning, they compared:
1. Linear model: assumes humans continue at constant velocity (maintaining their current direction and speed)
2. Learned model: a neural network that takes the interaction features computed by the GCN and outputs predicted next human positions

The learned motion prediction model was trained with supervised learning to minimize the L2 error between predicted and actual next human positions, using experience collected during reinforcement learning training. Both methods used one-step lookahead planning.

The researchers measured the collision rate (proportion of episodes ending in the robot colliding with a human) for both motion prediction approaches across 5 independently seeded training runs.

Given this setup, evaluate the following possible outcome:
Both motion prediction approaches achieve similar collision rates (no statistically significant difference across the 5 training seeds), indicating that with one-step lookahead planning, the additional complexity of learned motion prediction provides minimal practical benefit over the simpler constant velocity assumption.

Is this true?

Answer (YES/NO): NO